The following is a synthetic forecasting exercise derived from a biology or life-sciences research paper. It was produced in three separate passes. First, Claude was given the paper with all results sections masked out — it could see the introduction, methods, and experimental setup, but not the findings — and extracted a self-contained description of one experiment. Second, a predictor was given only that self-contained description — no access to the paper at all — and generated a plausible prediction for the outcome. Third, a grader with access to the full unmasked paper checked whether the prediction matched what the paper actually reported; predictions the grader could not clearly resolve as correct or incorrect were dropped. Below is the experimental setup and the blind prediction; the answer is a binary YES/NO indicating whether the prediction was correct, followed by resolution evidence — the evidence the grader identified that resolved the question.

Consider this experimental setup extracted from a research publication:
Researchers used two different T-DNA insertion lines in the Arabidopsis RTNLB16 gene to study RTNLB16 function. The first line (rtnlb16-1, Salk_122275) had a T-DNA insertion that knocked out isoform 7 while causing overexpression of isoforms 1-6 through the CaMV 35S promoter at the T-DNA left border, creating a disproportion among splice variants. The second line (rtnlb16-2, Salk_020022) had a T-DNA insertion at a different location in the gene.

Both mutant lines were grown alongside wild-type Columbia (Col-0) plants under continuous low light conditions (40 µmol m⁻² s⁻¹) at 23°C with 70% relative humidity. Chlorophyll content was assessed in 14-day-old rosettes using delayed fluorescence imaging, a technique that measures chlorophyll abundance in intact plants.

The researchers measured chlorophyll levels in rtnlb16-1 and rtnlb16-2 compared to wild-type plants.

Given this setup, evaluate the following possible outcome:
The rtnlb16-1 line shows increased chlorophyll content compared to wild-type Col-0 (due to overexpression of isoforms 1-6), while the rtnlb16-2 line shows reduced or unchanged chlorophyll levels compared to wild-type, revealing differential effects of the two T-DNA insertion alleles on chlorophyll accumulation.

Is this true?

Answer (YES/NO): NO